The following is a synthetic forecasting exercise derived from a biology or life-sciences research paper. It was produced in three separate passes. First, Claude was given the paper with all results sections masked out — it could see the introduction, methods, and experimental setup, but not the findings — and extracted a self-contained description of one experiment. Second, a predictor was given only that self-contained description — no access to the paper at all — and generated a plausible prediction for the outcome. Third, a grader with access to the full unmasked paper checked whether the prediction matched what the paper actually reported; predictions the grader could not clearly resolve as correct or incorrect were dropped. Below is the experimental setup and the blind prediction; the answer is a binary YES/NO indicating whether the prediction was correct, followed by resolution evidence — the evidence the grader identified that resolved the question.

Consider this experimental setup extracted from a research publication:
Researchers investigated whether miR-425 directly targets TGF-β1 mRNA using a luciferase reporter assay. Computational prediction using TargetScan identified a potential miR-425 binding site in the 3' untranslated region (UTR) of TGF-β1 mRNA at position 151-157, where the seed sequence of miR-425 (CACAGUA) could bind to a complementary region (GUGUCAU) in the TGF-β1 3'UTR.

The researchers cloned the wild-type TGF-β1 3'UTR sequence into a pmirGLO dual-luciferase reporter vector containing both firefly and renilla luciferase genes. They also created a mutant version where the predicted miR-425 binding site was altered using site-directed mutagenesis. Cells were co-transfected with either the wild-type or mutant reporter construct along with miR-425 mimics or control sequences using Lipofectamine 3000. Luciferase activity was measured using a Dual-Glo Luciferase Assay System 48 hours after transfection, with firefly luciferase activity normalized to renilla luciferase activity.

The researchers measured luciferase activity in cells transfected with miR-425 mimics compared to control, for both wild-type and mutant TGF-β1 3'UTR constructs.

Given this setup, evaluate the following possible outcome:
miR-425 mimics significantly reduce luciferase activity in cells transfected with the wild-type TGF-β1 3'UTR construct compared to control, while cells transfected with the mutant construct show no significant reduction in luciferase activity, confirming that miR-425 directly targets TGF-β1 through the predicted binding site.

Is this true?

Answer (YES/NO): YES